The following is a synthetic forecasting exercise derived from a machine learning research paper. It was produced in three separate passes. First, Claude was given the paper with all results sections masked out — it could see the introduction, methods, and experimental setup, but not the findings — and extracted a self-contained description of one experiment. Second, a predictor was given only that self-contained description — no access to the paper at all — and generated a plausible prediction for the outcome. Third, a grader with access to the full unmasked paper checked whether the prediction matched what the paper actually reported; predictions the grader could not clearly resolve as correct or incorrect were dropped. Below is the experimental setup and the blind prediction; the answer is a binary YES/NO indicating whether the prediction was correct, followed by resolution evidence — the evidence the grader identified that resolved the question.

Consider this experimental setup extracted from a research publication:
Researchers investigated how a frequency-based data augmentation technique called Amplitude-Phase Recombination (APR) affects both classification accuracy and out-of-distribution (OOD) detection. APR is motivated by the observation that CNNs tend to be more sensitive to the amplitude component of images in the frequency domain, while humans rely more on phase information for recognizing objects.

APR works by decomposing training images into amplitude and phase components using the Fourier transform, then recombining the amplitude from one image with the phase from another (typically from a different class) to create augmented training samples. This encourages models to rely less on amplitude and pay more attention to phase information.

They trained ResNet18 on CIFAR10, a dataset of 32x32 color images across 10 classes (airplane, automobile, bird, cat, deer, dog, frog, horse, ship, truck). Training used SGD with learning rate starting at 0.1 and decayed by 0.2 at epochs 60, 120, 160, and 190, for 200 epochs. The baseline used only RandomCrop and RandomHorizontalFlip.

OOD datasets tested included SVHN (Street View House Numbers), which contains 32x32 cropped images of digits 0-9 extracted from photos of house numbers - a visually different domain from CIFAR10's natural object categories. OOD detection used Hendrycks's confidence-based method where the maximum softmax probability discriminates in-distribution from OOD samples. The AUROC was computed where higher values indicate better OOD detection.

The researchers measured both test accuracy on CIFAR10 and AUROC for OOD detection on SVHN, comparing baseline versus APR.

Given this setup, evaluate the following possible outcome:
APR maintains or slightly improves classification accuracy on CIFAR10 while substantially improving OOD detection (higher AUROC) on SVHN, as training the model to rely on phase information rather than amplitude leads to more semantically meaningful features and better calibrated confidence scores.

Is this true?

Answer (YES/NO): YES